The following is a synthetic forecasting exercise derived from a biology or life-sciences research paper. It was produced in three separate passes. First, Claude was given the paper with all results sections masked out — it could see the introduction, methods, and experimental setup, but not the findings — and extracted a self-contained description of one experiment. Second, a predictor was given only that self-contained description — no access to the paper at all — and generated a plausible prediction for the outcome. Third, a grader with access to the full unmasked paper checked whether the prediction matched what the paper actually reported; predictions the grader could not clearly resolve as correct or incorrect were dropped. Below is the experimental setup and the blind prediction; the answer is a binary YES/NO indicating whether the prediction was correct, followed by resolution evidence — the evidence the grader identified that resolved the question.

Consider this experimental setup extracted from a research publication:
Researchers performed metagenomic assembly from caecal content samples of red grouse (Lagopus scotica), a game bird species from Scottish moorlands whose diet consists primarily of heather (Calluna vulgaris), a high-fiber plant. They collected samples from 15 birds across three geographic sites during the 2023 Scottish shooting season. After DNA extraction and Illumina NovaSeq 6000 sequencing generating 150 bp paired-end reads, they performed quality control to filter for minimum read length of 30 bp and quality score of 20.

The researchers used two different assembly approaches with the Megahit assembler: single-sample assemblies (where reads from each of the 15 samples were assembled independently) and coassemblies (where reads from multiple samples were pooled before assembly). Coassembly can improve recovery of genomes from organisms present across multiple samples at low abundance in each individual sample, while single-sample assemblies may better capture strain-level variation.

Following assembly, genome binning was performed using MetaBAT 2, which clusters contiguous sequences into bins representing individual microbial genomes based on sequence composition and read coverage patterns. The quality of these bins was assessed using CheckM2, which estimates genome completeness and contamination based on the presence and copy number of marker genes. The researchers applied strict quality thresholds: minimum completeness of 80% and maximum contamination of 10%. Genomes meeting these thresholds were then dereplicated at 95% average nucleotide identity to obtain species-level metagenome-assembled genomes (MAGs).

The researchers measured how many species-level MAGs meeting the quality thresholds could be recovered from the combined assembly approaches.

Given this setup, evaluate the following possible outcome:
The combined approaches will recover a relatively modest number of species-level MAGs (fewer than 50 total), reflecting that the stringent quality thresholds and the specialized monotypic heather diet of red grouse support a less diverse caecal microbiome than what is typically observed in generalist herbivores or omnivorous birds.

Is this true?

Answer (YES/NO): YES